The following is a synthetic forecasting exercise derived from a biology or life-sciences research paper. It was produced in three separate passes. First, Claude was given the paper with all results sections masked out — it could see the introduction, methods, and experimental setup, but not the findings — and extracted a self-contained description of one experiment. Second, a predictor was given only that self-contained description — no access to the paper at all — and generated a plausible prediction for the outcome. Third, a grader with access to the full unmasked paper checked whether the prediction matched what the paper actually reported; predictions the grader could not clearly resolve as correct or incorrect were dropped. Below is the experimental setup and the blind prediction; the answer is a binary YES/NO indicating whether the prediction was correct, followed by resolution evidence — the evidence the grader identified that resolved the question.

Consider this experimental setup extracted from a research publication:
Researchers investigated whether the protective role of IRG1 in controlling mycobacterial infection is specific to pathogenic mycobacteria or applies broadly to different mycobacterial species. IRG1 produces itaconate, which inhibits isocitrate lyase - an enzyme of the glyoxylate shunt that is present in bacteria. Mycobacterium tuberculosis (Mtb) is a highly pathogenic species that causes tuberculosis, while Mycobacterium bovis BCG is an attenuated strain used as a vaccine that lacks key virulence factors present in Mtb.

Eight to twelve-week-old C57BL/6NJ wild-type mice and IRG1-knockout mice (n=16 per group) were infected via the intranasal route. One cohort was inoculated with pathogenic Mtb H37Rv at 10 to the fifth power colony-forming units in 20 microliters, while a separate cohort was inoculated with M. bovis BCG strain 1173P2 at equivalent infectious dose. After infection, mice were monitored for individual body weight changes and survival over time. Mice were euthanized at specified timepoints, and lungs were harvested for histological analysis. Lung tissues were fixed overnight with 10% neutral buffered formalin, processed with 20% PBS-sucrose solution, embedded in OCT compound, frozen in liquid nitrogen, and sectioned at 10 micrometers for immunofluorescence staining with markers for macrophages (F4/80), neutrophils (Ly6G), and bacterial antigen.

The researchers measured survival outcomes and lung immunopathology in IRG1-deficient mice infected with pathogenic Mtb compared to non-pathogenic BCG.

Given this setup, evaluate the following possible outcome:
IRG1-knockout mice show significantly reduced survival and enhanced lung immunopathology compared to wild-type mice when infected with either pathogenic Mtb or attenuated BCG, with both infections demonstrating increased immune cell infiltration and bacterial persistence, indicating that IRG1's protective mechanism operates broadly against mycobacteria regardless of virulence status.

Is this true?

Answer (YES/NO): NO